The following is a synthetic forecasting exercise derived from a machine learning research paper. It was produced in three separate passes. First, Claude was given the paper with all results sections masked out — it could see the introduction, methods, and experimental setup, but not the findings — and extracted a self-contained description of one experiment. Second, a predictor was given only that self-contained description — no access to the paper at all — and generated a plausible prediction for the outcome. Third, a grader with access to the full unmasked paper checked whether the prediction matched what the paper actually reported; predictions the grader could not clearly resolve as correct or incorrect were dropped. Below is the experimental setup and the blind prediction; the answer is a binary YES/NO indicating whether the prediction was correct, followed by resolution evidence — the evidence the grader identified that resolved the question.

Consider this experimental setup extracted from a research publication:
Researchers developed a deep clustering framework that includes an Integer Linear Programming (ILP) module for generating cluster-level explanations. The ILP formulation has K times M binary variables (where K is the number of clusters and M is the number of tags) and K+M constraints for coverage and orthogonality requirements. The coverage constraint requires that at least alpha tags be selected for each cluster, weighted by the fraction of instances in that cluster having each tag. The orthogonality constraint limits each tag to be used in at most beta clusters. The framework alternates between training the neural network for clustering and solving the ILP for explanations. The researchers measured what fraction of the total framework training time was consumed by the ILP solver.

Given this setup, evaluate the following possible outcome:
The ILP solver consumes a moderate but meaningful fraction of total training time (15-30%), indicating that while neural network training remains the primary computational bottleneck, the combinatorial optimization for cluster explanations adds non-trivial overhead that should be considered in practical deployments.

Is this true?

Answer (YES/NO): NO